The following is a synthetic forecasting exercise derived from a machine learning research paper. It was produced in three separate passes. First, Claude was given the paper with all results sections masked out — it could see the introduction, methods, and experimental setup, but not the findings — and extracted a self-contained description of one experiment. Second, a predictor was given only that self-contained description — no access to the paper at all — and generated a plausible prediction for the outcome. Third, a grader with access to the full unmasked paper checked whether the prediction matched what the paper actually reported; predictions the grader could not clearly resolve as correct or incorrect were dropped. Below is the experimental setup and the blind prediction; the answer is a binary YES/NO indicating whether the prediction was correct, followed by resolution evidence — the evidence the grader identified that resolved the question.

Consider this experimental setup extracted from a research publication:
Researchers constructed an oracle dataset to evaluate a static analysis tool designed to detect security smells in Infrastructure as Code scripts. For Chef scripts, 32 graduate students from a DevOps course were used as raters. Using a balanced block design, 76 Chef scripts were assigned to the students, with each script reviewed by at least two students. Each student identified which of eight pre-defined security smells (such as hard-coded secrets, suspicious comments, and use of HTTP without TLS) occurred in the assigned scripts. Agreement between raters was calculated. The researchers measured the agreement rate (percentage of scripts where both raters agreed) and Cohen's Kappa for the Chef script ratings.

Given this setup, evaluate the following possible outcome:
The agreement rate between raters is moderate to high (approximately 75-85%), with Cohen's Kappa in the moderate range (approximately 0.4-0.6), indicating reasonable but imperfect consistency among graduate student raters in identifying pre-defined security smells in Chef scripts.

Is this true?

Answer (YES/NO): YES